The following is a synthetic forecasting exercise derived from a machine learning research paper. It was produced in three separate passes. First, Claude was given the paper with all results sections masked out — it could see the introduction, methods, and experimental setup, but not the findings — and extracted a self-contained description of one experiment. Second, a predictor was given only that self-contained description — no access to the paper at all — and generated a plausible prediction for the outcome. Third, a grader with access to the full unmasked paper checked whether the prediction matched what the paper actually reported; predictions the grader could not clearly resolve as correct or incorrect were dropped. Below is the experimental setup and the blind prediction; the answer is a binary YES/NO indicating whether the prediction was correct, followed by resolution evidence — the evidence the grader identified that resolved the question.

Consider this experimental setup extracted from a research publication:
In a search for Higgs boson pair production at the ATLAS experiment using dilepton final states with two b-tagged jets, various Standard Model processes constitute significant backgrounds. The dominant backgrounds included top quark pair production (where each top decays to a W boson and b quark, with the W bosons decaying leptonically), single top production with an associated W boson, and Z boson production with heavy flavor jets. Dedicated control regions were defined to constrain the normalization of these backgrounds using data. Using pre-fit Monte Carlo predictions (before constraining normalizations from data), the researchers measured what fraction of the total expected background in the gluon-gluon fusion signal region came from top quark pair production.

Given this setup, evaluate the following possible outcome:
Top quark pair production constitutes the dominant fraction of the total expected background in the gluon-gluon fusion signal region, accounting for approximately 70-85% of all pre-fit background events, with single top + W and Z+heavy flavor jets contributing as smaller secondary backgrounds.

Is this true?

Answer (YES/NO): NO